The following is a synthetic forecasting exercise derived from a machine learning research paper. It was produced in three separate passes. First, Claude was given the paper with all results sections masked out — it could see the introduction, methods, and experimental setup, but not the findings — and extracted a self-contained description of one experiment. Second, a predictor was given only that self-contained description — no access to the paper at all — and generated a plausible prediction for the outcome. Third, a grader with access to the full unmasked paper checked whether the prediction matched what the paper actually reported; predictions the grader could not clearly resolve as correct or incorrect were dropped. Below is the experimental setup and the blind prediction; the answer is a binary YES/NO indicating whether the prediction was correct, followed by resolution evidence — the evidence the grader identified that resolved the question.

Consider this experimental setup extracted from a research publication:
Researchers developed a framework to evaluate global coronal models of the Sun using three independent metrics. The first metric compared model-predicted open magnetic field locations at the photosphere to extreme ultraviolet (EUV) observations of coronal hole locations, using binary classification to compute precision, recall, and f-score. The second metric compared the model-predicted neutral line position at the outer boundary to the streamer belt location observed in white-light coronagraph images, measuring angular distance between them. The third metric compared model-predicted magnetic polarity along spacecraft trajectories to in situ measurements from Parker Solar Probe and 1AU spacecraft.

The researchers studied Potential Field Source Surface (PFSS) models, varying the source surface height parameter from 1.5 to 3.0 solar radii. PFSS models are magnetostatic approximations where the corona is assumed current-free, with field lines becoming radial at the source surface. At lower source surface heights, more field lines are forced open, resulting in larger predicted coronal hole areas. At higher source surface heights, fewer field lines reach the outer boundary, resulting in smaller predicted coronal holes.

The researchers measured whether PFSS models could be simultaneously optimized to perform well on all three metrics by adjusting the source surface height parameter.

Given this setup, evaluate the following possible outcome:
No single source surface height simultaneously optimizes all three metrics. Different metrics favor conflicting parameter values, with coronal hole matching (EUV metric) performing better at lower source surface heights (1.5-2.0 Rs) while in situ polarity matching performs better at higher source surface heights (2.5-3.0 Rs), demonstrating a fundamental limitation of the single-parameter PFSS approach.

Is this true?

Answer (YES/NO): NO